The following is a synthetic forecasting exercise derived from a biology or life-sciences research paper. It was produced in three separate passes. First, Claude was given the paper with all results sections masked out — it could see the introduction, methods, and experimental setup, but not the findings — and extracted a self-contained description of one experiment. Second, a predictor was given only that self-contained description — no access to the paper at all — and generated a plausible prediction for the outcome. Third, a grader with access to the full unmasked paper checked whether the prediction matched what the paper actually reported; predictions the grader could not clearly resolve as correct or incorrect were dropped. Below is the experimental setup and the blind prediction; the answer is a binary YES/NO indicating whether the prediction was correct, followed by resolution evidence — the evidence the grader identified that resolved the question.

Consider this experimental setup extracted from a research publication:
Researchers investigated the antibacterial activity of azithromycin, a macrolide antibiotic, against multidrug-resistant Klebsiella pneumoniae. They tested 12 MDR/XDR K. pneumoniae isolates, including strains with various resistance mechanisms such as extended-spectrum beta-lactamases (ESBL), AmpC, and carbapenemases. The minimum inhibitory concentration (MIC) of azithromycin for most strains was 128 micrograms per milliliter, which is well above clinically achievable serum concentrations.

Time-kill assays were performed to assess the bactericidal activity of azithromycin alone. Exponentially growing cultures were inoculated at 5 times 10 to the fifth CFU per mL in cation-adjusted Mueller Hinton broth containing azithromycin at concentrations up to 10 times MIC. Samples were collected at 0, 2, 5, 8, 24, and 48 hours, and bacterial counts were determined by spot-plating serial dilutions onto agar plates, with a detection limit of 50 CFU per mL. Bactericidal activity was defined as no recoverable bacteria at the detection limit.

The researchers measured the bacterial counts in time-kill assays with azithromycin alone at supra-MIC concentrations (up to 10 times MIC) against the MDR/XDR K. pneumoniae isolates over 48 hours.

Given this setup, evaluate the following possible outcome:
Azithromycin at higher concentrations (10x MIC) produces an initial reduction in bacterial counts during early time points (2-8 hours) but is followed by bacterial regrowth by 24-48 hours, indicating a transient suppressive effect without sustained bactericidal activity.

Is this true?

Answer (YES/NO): NO